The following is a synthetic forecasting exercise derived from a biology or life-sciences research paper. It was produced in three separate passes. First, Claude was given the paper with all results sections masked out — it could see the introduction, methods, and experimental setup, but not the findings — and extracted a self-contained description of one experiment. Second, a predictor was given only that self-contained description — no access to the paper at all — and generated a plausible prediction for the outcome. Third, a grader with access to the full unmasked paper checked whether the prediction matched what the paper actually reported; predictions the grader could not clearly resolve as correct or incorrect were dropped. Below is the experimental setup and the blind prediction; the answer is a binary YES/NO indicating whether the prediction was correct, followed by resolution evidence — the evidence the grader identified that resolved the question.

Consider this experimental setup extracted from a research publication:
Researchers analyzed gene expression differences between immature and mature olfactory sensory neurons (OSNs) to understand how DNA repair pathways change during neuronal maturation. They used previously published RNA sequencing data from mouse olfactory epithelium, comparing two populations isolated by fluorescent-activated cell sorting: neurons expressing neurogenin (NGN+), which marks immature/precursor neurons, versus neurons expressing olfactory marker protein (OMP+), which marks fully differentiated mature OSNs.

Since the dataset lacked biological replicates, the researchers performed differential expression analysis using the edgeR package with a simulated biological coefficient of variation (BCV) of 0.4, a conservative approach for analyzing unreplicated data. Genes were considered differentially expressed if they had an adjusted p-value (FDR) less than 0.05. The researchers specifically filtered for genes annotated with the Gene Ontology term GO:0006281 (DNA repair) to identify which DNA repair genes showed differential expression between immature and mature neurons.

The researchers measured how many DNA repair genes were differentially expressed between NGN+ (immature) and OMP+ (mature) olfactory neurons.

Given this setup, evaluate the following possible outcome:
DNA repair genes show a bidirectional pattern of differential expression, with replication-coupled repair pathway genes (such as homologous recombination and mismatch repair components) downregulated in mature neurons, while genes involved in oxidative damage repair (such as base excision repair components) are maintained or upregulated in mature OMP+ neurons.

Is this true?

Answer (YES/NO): NO